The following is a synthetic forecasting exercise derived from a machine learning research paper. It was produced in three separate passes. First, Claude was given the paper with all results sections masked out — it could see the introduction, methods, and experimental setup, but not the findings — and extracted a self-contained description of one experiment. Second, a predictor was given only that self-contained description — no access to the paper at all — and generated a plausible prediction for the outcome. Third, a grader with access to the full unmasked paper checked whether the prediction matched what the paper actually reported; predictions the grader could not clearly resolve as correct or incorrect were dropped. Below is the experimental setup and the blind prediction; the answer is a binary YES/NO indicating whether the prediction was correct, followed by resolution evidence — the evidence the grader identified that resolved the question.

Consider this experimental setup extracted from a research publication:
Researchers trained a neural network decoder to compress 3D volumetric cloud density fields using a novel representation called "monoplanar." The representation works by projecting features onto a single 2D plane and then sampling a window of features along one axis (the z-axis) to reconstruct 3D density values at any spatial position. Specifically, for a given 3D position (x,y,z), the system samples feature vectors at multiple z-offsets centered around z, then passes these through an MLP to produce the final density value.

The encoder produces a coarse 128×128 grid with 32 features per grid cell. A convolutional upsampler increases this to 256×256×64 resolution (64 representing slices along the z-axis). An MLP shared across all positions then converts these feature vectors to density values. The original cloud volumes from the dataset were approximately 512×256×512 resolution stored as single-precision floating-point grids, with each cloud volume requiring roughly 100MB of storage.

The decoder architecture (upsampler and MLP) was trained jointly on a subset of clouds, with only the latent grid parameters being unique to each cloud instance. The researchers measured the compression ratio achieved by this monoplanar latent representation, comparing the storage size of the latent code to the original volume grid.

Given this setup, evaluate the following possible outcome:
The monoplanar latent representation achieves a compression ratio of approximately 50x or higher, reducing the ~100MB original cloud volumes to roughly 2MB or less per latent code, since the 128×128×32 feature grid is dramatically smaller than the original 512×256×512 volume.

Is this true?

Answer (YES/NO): YES